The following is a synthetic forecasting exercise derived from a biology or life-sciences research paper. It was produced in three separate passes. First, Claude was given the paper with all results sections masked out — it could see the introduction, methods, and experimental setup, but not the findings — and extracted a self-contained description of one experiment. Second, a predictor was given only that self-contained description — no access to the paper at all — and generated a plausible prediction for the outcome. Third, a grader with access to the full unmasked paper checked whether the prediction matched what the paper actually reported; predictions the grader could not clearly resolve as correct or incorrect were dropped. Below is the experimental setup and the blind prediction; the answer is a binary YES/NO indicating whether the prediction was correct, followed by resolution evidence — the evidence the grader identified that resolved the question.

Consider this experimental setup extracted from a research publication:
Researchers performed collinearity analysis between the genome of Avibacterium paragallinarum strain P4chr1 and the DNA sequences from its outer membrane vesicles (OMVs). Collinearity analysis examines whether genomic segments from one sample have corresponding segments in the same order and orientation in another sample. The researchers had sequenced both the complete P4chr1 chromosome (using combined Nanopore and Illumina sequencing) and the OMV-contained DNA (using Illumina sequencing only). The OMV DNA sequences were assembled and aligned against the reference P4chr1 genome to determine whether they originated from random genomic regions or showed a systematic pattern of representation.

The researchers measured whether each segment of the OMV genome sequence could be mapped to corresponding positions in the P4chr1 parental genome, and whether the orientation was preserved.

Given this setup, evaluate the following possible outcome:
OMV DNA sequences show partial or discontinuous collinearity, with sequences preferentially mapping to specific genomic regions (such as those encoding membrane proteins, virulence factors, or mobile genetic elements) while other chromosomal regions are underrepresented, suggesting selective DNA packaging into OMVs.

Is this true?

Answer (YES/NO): NO